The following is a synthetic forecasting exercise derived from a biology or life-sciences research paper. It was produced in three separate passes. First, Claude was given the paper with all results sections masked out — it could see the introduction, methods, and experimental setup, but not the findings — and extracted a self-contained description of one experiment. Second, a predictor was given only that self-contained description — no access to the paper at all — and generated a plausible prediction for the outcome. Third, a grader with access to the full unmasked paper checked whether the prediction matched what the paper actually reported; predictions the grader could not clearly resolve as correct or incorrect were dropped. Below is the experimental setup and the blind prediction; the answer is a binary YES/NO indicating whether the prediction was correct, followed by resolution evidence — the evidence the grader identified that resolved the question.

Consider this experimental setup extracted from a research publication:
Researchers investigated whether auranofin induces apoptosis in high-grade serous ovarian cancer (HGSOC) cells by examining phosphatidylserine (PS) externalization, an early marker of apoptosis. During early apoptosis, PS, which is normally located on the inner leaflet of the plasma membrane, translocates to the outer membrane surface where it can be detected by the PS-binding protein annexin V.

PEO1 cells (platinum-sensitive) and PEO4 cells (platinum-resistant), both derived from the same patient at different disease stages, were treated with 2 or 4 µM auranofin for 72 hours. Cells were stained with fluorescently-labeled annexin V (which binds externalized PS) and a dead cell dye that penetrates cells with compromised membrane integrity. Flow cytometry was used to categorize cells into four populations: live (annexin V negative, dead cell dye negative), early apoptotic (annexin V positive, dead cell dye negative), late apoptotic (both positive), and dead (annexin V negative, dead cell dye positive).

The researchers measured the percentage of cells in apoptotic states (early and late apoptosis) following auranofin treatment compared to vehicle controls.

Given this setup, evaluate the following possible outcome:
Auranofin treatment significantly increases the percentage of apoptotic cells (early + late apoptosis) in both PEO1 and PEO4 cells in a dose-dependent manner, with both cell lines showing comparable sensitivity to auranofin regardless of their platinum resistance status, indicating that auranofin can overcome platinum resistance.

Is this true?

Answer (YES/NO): NO